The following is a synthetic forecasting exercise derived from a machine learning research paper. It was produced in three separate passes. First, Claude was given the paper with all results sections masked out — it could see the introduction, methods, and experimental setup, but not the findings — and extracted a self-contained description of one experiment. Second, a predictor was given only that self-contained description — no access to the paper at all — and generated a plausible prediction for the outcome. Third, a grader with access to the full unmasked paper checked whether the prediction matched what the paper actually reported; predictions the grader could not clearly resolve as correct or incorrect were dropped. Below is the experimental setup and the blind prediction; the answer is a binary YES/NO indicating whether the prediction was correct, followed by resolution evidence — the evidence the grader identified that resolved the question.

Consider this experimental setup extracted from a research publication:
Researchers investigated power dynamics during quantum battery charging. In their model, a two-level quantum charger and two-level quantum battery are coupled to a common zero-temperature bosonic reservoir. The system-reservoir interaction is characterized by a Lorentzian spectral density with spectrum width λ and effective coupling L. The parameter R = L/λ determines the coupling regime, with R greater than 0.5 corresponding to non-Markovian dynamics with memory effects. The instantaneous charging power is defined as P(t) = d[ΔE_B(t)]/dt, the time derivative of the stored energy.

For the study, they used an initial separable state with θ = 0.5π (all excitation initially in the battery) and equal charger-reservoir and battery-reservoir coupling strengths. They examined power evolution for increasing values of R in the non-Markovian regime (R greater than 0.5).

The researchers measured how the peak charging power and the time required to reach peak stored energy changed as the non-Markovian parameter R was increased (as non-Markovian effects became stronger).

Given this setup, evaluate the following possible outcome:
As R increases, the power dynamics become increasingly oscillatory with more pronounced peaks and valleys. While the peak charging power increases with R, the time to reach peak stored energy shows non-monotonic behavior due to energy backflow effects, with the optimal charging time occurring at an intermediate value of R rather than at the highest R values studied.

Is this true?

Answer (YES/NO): NO